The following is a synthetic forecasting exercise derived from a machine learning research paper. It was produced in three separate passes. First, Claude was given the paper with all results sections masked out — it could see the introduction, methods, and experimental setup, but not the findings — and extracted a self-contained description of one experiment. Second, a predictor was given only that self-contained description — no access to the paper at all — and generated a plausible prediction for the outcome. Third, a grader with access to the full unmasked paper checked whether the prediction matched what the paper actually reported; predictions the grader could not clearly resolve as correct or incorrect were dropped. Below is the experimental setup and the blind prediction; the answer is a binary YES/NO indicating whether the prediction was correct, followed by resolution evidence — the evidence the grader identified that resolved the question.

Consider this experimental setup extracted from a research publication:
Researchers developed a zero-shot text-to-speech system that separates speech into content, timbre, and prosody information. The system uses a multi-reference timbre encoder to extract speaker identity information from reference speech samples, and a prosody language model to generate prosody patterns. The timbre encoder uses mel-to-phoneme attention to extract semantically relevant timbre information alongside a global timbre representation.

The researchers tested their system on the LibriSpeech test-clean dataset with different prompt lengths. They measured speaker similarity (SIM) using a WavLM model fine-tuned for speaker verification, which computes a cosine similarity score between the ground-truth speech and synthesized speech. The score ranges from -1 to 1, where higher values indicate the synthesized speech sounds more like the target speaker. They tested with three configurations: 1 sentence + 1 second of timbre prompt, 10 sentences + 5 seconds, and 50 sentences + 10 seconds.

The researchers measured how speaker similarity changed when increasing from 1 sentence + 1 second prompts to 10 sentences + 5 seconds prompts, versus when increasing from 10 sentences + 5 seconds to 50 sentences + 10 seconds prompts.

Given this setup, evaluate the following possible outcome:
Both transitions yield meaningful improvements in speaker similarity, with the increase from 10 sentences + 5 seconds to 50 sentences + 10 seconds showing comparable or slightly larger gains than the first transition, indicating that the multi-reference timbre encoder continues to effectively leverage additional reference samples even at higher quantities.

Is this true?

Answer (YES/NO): NO